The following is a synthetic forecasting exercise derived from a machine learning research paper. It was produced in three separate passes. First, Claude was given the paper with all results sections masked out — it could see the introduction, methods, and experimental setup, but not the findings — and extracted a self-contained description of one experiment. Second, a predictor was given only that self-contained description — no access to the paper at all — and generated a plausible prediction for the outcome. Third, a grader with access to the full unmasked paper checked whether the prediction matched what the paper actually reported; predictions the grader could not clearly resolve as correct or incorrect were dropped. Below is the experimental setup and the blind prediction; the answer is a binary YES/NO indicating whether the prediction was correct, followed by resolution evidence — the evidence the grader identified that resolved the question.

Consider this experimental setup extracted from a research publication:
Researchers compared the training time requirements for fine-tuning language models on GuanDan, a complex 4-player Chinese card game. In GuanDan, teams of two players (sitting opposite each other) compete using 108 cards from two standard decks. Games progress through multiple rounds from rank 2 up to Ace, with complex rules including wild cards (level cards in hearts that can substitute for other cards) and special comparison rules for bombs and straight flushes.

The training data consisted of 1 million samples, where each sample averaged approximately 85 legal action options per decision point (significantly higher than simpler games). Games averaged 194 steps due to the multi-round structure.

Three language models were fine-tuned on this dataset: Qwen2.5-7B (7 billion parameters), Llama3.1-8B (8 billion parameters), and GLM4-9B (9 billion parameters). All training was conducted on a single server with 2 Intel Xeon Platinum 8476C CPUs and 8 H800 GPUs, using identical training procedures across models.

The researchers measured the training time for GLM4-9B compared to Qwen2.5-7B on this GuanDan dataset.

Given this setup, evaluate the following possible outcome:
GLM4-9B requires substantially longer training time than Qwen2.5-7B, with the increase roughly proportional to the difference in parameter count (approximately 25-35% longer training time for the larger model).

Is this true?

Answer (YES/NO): NO